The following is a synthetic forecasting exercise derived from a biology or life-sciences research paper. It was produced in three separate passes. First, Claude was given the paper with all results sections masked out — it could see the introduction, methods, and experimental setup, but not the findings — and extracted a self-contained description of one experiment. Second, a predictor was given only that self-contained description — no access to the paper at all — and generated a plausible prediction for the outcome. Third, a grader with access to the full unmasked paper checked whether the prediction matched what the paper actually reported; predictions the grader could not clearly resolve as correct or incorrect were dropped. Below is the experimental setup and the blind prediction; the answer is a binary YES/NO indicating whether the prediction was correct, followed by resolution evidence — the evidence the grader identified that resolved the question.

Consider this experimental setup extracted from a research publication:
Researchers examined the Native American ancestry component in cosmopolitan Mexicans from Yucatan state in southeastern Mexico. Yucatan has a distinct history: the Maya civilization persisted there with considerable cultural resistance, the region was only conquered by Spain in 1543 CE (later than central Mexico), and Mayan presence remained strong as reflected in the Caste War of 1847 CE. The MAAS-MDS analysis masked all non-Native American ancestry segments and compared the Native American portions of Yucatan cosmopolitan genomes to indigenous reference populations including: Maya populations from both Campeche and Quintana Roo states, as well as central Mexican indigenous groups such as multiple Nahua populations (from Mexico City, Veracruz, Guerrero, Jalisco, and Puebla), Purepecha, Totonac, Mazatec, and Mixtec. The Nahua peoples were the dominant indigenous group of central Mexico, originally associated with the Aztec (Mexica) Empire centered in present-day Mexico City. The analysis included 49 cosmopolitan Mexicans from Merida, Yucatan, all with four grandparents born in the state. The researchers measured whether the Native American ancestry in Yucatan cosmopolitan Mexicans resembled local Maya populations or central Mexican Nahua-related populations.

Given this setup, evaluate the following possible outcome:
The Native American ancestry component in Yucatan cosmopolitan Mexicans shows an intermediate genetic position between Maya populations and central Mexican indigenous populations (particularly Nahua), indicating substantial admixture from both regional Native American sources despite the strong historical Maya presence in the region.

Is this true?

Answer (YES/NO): NO